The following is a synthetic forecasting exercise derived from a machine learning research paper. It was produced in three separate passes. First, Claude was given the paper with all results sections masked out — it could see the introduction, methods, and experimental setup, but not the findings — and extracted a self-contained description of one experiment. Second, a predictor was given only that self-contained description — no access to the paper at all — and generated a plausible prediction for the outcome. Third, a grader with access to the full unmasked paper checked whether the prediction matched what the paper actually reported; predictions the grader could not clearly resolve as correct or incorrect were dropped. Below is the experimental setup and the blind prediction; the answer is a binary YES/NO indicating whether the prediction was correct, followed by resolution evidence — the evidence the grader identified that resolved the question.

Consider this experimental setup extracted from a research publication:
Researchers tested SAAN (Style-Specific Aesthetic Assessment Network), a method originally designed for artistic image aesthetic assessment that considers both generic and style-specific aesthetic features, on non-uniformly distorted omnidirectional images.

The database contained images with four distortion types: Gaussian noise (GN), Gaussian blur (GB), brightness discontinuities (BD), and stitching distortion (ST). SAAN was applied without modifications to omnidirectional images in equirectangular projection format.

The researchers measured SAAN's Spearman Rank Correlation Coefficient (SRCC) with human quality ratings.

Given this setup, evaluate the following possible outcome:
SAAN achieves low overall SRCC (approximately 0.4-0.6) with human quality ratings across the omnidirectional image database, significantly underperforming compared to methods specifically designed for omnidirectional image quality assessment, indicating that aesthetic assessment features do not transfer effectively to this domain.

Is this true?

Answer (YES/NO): NO